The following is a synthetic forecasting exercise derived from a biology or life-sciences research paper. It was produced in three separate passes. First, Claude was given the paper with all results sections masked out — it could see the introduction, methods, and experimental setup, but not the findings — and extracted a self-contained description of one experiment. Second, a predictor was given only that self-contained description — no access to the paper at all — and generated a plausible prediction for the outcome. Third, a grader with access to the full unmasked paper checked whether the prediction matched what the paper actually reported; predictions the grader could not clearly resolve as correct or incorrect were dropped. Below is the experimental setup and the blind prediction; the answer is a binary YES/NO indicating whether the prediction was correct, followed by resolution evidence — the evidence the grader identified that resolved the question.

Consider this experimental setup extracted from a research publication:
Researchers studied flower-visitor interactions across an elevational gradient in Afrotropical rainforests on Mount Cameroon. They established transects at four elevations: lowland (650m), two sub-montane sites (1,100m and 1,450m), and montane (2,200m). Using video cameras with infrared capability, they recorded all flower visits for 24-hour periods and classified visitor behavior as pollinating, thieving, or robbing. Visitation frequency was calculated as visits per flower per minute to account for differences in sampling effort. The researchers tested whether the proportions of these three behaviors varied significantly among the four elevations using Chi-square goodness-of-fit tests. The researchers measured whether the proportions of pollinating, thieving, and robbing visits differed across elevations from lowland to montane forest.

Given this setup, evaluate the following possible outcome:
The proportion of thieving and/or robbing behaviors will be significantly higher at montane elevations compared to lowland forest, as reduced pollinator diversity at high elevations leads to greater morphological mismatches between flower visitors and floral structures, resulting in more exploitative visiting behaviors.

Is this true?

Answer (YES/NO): NO